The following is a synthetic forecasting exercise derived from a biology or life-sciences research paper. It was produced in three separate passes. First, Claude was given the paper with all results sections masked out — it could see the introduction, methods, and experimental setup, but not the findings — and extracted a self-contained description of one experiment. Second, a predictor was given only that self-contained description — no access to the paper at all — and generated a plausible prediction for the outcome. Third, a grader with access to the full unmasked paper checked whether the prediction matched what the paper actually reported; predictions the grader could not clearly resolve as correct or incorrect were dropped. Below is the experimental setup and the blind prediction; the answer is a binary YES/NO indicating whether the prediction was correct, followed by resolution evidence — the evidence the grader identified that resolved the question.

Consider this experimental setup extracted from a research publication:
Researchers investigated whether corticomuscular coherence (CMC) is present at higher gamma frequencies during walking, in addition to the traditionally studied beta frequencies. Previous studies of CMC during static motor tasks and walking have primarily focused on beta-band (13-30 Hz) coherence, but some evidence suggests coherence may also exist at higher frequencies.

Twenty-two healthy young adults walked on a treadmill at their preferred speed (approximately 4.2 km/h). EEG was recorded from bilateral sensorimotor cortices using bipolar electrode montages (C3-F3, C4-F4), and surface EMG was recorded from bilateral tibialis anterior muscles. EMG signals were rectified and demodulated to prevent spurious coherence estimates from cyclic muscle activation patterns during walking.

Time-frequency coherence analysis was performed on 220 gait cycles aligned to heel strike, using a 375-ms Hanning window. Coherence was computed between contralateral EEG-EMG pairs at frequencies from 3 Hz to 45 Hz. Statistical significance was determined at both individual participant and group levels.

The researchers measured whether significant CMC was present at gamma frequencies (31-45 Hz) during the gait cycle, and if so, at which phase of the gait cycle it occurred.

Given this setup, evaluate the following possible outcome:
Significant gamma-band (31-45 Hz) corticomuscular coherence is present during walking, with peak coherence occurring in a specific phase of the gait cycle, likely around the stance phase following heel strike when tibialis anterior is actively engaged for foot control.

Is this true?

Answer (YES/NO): YES